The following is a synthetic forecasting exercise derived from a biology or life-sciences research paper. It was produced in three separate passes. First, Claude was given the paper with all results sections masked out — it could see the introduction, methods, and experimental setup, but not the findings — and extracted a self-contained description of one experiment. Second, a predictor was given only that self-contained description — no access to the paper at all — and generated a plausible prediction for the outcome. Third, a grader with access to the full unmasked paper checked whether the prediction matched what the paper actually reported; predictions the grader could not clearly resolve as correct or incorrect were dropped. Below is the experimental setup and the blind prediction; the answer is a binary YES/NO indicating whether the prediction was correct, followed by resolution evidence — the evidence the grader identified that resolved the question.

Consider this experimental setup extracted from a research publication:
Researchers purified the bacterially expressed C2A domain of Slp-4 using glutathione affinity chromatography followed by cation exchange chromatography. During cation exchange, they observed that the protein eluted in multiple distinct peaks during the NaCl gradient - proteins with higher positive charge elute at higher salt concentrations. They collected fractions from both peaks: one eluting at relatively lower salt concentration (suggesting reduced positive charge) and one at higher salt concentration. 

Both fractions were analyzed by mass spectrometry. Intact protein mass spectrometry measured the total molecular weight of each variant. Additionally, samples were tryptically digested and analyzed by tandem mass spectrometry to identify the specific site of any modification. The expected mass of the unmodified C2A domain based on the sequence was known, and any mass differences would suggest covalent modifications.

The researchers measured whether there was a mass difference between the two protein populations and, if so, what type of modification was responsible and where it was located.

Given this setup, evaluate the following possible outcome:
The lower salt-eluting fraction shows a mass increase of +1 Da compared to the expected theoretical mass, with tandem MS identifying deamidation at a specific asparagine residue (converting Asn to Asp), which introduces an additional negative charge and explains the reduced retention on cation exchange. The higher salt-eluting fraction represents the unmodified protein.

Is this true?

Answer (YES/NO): NO